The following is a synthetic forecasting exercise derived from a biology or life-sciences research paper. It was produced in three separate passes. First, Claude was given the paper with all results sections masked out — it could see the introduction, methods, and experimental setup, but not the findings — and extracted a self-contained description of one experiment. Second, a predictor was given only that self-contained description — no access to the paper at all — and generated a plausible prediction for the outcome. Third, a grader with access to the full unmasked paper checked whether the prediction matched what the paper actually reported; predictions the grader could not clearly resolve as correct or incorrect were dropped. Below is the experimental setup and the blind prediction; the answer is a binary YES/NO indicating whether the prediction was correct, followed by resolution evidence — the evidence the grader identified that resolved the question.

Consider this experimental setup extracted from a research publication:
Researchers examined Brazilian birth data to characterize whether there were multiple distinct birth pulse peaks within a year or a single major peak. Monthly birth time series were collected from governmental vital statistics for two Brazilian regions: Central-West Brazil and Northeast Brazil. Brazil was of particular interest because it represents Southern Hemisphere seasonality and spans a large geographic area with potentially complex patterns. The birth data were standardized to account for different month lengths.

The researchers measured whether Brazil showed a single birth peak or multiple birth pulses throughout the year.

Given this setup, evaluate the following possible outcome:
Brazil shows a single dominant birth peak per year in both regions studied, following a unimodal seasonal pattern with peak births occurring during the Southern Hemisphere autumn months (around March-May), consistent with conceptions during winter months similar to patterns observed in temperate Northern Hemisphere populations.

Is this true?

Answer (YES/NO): NO